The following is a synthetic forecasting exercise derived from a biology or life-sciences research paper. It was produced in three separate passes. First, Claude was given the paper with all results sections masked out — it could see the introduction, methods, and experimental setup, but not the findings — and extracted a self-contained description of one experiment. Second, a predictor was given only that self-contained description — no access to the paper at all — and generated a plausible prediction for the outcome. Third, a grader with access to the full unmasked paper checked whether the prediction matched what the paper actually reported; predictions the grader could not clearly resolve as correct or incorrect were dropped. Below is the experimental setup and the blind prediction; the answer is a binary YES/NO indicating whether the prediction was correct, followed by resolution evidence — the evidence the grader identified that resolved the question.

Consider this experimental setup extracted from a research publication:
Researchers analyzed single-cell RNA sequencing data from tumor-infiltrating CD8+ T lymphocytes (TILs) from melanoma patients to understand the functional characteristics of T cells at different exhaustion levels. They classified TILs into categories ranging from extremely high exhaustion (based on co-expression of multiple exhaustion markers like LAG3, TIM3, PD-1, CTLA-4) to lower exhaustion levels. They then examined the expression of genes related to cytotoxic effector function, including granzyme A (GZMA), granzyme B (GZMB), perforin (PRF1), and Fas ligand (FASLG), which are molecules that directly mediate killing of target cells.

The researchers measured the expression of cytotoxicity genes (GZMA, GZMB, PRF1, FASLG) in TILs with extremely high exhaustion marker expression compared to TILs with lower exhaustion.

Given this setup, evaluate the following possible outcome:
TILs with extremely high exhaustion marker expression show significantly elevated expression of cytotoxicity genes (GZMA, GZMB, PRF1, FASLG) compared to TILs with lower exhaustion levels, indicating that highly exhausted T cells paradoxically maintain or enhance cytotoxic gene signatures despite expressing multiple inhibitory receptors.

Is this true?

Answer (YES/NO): NO